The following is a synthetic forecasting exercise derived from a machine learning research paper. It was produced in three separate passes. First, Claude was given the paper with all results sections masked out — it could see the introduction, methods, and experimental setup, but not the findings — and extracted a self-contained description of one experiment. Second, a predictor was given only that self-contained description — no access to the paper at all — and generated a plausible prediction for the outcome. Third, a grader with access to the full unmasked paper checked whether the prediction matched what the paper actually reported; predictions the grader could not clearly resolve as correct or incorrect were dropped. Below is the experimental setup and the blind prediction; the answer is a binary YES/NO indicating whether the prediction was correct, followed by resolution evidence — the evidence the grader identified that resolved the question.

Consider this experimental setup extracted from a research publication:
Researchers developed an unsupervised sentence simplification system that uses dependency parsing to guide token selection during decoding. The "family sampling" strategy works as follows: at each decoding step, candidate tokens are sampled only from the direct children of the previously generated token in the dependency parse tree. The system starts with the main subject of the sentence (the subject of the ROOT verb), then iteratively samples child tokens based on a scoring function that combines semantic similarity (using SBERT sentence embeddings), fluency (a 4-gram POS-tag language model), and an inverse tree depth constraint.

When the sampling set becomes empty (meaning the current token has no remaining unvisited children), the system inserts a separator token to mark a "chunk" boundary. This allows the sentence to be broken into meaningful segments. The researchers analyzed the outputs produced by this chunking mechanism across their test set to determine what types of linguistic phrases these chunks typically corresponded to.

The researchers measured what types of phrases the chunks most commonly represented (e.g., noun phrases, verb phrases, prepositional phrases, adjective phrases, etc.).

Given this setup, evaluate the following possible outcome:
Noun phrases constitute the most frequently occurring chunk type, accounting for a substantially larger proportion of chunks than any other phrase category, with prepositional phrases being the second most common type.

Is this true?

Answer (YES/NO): NO